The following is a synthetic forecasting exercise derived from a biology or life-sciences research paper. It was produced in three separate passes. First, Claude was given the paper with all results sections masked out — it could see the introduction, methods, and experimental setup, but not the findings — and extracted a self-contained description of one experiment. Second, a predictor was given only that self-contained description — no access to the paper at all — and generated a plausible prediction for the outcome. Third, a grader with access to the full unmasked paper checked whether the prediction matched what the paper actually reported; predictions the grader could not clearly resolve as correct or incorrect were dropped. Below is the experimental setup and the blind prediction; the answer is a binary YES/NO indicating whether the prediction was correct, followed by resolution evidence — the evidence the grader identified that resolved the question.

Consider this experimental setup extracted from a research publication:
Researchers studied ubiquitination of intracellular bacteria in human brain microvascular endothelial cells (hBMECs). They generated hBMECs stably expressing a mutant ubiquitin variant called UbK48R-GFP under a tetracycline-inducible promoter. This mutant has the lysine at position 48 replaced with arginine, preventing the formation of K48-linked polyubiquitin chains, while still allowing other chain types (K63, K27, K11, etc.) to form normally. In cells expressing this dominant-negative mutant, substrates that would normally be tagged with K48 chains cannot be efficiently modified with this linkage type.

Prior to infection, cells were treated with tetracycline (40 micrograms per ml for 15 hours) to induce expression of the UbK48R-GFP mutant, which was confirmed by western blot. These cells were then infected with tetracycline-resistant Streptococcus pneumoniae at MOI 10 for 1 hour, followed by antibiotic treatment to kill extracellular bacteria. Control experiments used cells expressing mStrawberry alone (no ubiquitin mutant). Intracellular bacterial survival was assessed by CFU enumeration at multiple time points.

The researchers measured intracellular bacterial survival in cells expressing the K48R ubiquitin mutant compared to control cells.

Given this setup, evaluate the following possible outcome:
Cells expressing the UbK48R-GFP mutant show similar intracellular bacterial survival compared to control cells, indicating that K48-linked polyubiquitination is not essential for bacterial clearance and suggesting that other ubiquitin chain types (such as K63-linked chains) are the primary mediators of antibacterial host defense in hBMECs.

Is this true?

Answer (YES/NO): NO